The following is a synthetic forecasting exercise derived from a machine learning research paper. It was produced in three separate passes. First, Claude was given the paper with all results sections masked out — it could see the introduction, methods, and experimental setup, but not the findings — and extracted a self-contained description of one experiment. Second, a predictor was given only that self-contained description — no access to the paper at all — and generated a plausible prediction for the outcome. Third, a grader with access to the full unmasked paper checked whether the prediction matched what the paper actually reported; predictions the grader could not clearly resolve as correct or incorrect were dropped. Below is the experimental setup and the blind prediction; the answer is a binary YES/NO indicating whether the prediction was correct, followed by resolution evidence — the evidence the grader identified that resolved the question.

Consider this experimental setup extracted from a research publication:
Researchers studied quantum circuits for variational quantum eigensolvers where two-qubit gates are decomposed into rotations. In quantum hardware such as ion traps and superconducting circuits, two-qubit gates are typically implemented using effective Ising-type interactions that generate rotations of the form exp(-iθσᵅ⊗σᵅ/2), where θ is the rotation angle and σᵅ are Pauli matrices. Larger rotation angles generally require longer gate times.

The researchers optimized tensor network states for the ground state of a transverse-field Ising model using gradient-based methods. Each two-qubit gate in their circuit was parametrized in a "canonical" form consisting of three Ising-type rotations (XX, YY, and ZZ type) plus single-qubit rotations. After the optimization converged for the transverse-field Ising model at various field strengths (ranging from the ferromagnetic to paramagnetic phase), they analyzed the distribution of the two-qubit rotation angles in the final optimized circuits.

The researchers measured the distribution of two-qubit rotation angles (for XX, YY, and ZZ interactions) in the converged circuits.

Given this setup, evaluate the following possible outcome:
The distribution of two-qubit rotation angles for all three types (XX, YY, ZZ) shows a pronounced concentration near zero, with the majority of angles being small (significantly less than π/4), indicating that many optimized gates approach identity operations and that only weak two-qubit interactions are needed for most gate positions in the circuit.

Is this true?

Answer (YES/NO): YES